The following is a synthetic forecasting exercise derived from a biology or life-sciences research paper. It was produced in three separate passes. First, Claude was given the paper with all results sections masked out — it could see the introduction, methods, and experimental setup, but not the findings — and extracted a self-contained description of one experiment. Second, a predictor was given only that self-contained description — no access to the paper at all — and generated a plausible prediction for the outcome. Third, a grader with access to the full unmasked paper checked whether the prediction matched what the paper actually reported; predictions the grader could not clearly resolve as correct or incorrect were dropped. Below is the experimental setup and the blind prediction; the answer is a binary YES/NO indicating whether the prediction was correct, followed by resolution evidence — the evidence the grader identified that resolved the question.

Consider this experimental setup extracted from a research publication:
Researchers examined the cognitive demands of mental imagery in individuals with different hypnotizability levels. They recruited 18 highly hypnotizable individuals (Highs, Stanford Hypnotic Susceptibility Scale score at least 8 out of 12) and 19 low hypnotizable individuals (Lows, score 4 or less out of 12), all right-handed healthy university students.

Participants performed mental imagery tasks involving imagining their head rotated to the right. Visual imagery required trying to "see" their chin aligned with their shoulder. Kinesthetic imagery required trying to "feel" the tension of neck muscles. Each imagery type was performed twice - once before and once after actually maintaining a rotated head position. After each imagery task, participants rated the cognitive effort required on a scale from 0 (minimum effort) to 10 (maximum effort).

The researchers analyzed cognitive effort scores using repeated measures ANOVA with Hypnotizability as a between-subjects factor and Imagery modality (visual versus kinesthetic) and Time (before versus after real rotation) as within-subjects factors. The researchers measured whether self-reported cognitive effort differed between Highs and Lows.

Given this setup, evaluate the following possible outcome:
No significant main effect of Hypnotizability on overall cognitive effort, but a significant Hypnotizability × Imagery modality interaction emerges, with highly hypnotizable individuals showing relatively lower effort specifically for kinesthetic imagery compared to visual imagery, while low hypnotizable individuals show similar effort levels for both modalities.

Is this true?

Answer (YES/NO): NO